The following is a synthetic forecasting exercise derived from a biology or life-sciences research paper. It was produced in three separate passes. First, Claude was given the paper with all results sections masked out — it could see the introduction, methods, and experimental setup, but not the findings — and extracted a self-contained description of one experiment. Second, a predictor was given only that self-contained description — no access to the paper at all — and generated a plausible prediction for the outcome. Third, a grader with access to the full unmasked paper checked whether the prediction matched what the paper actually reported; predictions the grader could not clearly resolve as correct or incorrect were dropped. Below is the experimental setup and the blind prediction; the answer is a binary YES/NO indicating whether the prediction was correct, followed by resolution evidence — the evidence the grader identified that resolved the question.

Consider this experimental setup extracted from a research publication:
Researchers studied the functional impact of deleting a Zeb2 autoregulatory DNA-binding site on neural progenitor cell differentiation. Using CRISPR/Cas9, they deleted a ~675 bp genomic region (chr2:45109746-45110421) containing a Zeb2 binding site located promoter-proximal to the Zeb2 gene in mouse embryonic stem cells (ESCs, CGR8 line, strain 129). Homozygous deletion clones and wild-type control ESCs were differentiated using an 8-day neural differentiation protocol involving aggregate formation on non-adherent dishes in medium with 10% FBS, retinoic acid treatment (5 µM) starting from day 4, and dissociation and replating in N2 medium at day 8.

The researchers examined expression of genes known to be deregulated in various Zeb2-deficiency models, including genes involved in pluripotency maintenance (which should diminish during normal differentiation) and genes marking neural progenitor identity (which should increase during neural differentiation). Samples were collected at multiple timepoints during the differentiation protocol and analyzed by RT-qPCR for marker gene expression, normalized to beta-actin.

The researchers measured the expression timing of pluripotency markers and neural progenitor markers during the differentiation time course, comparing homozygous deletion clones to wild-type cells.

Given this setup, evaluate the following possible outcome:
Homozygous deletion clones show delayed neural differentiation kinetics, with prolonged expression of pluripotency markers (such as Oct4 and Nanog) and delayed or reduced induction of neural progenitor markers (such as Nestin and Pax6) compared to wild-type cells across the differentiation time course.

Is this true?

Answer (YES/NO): YES